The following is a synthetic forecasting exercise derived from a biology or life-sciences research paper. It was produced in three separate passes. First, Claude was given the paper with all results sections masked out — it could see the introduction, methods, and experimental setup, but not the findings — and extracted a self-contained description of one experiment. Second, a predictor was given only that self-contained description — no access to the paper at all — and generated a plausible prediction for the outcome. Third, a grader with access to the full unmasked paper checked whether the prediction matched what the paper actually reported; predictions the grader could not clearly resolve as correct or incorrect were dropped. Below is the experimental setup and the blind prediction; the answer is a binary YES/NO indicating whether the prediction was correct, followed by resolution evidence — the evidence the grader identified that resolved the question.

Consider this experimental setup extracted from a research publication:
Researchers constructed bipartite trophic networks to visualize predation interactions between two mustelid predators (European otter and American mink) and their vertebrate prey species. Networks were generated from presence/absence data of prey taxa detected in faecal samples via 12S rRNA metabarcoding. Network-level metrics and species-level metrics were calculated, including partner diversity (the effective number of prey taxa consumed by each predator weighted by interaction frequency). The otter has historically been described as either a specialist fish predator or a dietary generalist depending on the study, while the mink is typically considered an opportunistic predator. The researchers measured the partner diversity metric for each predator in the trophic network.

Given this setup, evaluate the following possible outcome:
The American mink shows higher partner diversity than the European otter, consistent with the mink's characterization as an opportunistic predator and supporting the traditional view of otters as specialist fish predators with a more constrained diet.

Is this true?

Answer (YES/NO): NO